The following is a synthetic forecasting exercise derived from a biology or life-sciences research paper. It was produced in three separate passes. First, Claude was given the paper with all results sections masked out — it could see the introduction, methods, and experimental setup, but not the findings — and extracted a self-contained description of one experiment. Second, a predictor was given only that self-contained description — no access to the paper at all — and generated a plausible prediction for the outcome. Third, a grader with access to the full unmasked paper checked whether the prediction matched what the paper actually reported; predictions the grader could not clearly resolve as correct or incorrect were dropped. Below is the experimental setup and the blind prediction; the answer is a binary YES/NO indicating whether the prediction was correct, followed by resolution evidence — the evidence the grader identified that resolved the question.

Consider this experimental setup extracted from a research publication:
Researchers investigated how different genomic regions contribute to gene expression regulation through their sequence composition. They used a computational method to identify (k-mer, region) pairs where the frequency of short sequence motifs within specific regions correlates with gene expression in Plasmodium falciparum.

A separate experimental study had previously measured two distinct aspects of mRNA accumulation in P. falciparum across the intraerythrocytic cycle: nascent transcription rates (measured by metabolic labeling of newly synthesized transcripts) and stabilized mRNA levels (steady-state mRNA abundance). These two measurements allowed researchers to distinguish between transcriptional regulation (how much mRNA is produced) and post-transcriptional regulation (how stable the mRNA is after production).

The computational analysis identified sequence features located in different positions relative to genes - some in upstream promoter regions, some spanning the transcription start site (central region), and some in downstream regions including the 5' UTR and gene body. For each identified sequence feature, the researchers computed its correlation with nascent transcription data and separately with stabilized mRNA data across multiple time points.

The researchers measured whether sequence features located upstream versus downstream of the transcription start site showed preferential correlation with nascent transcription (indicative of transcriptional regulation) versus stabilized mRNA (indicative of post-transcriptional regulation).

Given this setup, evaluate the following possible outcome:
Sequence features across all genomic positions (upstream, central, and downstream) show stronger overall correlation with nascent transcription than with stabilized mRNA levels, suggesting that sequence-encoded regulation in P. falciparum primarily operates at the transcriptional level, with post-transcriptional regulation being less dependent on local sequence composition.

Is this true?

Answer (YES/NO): NO